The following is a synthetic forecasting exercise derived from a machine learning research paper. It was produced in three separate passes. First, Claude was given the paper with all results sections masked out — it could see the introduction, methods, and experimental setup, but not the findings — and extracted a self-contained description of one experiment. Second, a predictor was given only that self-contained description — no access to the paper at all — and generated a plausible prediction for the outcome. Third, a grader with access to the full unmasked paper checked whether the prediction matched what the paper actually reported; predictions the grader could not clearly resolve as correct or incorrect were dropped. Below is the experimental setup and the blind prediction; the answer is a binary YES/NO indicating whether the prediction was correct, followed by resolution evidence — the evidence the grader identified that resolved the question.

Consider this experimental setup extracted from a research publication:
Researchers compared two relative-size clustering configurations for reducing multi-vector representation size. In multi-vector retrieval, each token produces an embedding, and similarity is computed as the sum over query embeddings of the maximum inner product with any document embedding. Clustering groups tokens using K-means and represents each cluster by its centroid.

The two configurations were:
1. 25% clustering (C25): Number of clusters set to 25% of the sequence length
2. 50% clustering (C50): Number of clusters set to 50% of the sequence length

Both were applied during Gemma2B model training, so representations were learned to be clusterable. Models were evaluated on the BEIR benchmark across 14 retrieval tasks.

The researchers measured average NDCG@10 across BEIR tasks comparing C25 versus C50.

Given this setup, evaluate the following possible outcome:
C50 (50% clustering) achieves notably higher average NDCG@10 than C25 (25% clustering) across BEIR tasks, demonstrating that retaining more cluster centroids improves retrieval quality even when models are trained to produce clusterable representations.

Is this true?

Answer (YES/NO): YES